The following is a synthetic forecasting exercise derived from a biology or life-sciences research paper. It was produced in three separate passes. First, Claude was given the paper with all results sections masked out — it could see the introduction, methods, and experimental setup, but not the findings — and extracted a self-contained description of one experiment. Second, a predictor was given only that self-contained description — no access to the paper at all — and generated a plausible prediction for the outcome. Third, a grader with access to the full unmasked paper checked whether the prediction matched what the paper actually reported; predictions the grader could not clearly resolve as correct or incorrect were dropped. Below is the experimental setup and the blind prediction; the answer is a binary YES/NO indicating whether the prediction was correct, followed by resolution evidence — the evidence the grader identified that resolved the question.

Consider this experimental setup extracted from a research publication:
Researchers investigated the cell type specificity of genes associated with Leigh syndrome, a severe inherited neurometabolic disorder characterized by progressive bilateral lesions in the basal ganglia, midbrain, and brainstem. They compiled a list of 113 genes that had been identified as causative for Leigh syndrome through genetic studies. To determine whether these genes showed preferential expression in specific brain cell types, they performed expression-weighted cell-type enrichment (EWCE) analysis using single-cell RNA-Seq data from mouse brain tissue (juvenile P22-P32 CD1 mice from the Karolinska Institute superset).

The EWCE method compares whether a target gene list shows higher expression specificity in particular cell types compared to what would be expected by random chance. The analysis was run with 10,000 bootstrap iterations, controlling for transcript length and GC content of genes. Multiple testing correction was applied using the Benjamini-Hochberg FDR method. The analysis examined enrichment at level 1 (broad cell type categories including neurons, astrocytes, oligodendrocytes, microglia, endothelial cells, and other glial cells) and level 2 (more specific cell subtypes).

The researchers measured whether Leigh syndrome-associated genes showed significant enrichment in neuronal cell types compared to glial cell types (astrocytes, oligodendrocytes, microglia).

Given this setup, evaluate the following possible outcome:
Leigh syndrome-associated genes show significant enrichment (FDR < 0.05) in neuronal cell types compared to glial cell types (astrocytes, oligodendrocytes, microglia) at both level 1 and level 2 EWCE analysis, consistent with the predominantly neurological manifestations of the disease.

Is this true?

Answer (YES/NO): YES